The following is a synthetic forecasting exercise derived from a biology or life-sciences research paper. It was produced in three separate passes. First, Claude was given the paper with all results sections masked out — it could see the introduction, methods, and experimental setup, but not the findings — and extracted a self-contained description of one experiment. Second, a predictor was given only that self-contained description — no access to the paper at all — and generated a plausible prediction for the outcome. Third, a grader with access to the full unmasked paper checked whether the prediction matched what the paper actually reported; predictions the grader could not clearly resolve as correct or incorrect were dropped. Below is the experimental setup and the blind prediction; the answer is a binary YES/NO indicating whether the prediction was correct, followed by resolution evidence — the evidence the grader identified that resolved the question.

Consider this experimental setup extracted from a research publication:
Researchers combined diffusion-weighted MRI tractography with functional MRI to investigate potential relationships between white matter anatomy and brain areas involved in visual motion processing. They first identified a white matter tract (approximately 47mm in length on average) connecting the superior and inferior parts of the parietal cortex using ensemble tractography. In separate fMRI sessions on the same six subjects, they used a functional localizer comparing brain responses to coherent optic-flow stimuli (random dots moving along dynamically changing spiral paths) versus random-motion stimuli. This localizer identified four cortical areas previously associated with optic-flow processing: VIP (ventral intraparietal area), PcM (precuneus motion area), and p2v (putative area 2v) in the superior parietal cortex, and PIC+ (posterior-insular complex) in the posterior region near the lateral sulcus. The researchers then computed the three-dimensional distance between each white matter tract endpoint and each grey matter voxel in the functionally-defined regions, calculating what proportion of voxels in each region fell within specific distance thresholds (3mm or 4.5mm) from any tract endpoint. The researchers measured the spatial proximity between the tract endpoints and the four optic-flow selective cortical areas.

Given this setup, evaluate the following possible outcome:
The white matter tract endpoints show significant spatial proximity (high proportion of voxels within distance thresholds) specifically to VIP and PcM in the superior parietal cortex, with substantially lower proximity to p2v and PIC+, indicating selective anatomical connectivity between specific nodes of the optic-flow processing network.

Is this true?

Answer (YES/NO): NO